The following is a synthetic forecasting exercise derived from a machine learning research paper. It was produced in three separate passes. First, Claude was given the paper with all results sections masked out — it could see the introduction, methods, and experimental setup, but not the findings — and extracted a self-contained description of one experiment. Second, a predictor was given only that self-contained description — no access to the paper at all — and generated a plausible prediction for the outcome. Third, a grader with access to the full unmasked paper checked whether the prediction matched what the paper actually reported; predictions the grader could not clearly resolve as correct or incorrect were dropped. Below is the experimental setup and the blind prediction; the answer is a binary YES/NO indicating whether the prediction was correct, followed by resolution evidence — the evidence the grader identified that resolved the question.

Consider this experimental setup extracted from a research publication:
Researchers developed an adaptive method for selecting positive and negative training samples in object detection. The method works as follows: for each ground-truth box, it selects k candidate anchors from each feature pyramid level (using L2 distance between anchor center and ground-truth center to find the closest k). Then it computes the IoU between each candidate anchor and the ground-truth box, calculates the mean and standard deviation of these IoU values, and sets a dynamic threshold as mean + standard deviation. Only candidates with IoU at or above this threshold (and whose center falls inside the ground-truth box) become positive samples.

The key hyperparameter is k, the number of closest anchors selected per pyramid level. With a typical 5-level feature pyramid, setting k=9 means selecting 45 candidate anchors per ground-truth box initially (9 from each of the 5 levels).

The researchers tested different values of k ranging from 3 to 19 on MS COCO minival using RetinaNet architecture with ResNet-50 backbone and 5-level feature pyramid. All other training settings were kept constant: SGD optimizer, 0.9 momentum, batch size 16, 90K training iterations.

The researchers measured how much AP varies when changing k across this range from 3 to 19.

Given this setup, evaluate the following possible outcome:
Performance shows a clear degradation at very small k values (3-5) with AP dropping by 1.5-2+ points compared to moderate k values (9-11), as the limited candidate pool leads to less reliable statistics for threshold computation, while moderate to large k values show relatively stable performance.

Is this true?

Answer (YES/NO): NO